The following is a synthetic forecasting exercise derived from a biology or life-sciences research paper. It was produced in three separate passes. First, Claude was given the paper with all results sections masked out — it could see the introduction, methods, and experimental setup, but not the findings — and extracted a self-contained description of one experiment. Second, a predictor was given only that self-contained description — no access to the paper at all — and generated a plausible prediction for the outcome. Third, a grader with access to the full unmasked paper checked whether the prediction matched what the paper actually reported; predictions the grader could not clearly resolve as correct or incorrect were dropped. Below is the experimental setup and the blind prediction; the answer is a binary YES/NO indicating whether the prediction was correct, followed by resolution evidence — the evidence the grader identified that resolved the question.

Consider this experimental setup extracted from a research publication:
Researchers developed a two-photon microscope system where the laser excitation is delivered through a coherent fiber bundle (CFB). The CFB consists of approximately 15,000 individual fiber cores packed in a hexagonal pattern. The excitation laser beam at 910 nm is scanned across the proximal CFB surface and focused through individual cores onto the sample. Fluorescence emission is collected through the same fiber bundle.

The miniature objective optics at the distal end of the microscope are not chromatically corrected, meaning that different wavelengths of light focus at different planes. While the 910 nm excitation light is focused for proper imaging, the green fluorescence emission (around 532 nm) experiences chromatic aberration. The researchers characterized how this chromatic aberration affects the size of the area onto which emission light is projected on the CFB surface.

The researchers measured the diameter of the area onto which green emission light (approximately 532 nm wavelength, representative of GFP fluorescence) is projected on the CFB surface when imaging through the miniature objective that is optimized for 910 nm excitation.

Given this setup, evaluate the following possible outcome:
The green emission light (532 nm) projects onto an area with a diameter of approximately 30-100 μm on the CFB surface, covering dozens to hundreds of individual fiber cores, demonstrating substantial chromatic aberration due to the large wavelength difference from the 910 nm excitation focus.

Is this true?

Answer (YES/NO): YES